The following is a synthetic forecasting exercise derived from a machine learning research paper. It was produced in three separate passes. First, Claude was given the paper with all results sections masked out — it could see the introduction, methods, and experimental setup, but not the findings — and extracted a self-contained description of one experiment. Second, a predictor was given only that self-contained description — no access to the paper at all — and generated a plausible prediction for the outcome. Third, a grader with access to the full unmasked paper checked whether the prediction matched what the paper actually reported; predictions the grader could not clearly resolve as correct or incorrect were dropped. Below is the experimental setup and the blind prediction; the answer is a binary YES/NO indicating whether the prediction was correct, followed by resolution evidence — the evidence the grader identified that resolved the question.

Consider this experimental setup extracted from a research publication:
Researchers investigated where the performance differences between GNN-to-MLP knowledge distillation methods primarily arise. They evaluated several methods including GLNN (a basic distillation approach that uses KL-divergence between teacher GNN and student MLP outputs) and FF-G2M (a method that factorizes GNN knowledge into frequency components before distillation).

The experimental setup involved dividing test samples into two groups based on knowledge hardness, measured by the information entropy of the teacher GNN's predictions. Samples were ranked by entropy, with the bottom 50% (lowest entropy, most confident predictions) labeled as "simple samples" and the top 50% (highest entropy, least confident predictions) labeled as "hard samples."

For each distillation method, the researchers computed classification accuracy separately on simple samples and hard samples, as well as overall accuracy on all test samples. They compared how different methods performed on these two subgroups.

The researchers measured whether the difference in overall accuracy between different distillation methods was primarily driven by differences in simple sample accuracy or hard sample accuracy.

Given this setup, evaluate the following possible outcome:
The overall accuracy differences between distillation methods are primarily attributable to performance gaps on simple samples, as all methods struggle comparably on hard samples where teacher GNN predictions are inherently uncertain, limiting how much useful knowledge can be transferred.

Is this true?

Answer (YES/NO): NO